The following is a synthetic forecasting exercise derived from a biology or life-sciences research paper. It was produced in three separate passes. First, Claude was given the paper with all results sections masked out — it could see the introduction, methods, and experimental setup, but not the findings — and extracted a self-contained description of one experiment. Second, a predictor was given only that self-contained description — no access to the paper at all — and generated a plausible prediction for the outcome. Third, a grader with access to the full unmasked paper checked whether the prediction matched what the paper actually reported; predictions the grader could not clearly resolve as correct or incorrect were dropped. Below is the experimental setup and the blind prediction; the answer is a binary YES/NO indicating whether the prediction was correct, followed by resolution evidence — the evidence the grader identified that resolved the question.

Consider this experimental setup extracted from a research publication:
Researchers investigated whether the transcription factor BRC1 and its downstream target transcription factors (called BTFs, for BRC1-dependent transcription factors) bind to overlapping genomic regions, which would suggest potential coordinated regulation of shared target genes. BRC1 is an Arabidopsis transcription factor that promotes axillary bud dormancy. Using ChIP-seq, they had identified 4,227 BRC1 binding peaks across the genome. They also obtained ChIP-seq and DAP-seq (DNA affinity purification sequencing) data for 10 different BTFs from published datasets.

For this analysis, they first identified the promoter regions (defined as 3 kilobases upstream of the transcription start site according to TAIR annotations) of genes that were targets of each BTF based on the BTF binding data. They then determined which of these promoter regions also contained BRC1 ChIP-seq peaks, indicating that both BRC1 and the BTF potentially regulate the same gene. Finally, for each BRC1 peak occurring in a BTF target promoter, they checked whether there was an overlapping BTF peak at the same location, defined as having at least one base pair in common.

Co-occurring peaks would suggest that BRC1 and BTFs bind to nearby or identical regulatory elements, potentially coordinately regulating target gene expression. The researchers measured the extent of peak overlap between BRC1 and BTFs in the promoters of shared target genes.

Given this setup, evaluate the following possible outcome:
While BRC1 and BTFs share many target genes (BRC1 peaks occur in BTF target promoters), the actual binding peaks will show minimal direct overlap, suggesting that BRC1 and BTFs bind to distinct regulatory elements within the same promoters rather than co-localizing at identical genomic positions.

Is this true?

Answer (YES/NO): NO